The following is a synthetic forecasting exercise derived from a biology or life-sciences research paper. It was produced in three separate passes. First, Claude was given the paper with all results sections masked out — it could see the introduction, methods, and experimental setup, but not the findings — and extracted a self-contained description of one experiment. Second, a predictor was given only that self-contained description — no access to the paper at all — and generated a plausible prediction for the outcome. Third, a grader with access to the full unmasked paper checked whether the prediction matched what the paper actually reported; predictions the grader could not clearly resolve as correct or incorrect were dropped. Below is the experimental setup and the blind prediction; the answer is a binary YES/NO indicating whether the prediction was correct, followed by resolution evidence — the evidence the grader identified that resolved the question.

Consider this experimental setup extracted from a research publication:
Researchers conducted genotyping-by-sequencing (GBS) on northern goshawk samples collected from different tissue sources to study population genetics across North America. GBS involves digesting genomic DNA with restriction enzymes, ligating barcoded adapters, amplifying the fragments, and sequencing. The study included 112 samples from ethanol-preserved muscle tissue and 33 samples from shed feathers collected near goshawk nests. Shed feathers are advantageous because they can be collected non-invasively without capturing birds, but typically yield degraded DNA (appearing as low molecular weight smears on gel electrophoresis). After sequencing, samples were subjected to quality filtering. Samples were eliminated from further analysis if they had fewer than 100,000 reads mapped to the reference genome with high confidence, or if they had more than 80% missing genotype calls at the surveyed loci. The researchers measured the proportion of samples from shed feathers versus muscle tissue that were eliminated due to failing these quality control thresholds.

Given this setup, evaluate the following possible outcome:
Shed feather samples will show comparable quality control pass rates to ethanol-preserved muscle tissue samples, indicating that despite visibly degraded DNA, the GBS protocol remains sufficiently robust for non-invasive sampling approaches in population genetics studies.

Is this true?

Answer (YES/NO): NO